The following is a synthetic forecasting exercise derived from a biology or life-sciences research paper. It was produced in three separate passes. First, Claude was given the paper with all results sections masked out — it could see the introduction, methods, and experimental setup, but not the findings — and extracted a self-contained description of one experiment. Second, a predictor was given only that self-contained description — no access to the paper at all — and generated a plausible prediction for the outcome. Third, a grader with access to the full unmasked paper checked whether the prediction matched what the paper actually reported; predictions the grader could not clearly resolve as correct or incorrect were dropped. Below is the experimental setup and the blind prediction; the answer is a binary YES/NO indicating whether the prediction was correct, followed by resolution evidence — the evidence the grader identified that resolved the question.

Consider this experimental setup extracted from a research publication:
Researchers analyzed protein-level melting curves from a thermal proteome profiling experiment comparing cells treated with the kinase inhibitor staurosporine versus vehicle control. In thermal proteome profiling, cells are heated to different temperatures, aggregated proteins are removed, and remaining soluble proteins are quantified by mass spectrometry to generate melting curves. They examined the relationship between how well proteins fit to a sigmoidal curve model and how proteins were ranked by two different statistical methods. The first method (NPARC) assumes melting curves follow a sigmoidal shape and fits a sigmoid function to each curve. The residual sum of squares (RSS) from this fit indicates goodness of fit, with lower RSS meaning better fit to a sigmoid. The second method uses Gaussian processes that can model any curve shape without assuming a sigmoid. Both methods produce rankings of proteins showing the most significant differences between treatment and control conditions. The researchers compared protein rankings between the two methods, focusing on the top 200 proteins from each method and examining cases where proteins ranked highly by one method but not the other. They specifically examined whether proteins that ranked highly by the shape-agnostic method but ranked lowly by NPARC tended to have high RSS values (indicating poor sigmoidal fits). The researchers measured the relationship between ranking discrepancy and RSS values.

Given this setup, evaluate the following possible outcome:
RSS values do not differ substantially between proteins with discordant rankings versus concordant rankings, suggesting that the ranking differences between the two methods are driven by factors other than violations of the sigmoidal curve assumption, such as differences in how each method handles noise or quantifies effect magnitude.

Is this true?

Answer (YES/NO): NO